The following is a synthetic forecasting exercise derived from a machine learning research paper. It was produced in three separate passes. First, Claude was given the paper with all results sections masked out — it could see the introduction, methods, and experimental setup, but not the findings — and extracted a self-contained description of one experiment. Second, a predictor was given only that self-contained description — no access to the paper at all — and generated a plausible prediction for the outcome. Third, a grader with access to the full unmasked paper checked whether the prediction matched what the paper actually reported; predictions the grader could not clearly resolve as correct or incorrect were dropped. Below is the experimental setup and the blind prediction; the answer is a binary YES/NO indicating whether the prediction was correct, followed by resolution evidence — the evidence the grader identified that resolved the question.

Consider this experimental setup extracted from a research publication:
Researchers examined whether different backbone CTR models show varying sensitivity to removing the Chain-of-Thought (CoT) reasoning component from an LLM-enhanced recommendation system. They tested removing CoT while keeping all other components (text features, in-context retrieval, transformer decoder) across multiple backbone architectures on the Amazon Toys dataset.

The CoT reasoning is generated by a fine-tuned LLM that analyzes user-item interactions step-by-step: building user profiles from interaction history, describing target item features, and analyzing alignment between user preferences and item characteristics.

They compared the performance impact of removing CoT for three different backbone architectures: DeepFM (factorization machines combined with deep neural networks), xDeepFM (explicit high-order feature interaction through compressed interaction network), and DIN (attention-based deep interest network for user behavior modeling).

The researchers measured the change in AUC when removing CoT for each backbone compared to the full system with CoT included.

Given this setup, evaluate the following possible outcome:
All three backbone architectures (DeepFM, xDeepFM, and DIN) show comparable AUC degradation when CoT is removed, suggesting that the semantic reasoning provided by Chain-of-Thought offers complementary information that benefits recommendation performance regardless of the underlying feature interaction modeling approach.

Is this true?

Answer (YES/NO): NO